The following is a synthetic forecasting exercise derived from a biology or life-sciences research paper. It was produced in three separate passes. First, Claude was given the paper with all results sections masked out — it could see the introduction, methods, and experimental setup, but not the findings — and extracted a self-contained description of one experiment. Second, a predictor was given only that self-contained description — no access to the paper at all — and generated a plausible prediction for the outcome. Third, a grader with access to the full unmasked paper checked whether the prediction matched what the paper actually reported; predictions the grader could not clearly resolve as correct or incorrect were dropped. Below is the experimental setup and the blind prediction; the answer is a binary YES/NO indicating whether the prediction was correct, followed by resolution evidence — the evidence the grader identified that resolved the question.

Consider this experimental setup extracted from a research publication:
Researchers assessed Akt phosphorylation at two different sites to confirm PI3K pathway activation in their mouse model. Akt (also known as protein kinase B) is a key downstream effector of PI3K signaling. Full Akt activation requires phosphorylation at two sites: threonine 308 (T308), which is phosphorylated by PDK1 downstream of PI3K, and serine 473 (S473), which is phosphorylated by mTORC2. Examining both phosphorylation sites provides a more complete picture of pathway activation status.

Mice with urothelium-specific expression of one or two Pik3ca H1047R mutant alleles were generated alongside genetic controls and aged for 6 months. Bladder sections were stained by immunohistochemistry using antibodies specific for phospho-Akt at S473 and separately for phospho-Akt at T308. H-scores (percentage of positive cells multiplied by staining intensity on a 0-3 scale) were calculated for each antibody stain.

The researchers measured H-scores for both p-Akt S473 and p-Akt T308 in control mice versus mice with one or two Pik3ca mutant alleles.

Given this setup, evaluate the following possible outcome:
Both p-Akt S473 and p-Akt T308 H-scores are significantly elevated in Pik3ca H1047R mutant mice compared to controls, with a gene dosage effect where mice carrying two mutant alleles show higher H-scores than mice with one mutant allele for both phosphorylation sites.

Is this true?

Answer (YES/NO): NO